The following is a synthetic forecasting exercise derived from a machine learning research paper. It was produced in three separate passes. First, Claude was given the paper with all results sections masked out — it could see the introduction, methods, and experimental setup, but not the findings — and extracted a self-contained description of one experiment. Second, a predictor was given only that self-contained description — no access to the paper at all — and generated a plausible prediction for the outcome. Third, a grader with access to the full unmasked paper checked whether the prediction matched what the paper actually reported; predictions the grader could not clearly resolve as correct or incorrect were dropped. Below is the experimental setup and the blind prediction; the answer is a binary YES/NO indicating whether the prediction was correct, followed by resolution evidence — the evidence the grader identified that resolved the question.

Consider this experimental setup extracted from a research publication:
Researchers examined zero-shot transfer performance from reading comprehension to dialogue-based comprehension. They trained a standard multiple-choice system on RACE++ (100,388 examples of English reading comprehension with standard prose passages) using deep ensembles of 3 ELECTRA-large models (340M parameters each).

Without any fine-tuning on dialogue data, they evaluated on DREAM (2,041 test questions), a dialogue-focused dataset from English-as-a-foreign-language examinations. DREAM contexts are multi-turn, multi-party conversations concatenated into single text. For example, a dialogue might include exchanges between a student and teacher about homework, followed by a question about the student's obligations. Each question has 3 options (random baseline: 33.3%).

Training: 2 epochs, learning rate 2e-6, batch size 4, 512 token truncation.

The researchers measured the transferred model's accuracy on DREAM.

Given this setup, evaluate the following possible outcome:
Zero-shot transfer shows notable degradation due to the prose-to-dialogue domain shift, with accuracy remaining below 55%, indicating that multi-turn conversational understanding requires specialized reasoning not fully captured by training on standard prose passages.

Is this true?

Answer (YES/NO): NO